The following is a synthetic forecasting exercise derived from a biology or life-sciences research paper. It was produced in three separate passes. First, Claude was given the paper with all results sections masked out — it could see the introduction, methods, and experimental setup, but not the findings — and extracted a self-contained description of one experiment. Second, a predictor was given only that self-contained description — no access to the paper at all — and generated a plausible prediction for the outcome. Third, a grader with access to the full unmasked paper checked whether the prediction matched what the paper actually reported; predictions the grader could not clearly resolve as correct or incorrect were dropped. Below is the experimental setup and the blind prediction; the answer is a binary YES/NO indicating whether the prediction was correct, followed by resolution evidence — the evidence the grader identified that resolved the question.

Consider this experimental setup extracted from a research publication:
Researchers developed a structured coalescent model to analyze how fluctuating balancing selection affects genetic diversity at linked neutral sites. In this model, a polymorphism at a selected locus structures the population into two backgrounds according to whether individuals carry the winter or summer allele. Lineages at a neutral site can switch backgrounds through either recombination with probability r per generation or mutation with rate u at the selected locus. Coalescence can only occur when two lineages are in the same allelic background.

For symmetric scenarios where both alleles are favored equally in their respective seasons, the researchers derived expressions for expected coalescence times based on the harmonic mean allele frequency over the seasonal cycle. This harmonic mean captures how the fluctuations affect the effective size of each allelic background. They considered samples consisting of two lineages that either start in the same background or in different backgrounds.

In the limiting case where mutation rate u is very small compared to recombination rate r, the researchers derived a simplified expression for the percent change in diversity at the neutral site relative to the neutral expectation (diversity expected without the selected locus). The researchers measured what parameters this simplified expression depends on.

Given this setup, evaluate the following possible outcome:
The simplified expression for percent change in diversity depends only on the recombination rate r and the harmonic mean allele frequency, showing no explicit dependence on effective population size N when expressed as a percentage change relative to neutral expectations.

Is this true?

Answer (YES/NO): NO